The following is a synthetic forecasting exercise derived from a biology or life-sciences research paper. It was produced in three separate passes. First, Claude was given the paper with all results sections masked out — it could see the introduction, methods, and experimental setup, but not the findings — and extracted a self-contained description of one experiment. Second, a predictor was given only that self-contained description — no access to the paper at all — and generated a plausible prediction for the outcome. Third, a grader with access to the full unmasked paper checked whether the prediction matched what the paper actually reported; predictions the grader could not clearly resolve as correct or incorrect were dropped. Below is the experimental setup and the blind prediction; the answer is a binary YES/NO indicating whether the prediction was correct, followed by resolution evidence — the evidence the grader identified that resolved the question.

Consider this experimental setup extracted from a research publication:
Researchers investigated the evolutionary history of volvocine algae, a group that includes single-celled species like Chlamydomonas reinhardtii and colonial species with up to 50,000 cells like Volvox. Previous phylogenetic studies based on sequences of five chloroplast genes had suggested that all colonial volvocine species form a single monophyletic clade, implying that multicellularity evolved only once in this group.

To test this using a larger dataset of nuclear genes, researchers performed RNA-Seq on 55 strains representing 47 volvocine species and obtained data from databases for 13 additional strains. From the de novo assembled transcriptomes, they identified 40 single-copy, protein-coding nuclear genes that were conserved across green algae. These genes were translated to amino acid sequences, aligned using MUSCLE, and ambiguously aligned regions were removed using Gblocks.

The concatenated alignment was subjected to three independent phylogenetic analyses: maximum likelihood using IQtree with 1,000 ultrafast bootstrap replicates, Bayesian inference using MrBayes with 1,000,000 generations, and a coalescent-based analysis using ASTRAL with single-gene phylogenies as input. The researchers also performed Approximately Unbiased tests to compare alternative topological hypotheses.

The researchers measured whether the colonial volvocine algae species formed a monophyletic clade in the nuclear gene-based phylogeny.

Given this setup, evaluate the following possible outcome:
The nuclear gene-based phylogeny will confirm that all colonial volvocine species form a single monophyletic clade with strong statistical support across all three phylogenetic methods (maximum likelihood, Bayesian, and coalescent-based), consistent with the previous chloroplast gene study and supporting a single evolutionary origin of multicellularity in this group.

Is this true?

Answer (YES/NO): NO